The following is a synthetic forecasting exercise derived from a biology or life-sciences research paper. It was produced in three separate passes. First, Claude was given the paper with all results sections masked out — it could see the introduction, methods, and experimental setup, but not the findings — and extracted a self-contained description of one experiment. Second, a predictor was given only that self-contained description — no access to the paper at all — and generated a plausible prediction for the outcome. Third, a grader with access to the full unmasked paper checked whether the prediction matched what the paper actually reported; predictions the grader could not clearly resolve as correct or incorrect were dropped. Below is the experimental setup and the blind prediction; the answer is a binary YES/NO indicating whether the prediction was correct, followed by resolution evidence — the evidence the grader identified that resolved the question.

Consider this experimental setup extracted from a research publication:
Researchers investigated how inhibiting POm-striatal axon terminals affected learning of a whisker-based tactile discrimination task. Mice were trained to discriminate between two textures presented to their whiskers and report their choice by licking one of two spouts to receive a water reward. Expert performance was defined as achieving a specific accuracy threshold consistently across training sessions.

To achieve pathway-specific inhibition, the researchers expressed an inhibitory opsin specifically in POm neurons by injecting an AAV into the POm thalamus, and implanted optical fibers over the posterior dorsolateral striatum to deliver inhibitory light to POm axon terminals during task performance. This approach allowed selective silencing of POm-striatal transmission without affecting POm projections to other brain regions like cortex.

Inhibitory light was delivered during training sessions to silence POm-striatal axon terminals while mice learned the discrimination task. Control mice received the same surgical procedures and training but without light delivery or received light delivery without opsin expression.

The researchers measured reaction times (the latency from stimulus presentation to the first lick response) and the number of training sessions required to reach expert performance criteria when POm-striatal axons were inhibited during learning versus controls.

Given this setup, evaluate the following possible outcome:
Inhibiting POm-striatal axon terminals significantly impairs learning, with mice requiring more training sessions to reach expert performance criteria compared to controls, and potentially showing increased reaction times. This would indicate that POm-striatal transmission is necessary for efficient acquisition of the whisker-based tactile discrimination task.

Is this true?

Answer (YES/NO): YES